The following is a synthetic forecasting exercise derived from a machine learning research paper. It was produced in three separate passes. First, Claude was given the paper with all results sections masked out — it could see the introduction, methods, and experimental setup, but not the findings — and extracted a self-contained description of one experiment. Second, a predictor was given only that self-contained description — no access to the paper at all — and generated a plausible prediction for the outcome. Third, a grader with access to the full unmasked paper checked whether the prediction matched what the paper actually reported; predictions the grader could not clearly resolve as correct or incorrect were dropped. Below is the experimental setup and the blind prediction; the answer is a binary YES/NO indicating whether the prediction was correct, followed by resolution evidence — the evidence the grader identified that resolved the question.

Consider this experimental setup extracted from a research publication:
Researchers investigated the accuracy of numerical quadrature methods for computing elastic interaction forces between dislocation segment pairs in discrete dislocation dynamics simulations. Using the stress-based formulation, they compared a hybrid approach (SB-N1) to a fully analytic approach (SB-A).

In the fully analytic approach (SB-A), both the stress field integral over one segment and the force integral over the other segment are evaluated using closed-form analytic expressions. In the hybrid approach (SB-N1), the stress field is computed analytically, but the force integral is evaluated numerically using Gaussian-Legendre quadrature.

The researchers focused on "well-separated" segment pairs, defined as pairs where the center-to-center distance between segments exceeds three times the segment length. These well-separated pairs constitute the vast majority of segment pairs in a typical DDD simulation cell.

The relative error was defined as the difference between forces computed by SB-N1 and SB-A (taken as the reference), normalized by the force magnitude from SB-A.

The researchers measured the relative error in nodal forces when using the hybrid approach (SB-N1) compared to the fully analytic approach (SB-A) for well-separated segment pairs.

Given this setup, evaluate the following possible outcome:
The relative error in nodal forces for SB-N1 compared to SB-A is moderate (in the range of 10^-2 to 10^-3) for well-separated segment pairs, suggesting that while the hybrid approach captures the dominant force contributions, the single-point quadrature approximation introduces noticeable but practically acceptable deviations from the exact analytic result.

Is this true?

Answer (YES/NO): NO